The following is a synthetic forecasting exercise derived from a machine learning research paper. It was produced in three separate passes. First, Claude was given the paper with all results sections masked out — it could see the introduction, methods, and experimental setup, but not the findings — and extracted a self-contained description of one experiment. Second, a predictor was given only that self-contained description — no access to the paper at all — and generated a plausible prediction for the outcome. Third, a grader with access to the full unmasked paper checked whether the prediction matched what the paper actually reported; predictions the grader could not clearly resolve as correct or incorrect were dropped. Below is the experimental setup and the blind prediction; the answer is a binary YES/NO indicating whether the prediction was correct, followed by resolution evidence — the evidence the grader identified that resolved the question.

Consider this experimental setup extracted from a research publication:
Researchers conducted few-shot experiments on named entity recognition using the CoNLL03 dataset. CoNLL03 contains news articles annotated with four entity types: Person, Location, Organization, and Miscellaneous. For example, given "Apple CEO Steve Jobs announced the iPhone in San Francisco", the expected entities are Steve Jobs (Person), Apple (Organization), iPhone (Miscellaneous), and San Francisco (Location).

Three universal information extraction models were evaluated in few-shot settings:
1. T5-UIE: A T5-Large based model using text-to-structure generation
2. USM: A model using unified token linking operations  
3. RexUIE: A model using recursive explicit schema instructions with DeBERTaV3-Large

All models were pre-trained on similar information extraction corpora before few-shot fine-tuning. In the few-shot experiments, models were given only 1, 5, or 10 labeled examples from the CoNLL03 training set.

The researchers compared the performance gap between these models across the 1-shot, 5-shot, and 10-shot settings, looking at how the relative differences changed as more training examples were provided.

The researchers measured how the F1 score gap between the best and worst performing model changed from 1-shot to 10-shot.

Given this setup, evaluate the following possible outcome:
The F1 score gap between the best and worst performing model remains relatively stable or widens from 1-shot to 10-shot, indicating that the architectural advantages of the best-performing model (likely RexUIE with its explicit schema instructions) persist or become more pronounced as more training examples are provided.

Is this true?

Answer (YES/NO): NO